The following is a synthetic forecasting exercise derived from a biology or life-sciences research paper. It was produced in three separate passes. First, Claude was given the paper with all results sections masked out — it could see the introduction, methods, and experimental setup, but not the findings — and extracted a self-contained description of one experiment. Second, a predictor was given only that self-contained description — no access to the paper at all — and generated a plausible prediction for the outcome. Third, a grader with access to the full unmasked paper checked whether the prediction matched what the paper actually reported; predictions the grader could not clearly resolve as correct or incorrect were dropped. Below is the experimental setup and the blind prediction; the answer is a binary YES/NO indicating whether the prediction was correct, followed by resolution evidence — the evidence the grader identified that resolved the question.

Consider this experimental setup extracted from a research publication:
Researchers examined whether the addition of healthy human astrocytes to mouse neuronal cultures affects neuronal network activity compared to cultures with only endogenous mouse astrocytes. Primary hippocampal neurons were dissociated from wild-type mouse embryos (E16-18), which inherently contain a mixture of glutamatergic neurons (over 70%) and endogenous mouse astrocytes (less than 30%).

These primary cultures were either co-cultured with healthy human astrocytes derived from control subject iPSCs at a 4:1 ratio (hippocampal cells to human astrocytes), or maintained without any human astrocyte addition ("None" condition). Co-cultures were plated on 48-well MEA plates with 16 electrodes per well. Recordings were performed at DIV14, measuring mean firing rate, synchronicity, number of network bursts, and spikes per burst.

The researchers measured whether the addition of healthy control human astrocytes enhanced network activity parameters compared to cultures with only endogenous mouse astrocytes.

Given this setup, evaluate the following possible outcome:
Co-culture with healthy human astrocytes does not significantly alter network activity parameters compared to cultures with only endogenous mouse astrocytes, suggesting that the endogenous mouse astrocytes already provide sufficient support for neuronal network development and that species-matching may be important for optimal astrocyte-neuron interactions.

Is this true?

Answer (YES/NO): YES